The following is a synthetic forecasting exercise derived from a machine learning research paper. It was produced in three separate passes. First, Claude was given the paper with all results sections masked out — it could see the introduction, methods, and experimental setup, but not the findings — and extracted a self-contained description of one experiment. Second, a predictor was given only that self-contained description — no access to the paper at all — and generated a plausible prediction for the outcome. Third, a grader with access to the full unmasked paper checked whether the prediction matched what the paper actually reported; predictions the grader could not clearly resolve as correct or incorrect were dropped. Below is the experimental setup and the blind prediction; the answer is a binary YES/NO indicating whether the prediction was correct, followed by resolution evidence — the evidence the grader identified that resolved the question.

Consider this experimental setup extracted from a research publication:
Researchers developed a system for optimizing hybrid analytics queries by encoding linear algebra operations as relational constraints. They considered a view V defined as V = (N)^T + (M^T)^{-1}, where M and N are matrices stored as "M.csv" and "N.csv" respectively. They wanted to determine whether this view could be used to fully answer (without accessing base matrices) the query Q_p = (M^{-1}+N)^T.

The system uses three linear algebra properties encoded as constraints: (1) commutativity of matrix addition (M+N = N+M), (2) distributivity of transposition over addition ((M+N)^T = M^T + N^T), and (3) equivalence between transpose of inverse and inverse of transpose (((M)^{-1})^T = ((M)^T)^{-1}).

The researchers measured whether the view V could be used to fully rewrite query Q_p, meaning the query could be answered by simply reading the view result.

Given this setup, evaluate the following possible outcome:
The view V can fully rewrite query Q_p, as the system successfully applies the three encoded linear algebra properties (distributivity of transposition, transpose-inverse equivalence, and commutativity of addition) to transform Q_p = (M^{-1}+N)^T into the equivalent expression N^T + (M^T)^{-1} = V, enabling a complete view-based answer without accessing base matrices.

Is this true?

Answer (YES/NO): YES